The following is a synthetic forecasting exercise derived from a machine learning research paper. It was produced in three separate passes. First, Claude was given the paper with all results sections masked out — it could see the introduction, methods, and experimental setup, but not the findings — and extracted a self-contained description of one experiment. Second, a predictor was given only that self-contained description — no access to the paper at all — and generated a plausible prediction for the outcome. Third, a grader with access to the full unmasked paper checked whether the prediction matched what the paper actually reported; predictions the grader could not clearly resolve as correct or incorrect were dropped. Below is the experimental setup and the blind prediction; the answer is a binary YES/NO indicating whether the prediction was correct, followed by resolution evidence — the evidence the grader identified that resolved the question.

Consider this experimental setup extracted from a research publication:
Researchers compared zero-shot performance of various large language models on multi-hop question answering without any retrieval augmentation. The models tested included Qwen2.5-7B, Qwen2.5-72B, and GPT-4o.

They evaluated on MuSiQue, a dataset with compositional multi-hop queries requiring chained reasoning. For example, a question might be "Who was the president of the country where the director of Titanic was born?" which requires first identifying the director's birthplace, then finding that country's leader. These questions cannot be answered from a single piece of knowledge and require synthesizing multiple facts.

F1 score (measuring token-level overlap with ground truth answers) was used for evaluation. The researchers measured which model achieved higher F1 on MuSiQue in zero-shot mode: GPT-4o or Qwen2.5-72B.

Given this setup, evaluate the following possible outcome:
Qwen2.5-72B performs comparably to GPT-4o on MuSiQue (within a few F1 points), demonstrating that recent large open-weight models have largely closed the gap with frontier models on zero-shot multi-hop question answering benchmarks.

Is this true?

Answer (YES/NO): NO